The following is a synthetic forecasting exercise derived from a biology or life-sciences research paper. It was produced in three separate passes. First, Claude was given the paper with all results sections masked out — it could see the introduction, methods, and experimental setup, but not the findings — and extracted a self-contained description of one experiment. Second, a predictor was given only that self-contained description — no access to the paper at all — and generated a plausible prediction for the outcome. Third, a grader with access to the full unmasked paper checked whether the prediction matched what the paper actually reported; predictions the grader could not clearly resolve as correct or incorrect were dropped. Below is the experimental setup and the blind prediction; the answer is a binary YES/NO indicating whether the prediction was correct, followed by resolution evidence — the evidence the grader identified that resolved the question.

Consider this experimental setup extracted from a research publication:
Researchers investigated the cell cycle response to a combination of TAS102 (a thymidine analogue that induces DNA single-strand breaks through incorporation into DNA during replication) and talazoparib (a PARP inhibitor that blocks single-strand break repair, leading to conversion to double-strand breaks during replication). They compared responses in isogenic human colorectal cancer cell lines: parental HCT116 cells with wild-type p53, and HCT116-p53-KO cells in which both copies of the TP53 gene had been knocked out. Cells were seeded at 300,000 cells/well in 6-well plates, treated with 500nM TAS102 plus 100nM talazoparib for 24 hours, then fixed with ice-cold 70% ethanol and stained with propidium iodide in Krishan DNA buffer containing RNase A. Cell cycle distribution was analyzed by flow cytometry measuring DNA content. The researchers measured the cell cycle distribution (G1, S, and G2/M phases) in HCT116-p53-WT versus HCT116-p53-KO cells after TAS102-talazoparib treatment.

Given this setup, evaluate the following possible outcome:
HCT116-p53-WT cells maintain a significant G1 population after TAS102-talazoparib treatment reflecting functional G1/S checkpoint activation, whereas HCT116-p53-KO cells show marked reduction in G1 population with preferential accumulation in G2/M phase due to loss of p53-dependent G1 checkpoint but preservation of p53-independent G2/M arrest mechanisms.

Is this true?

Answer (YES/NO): YES